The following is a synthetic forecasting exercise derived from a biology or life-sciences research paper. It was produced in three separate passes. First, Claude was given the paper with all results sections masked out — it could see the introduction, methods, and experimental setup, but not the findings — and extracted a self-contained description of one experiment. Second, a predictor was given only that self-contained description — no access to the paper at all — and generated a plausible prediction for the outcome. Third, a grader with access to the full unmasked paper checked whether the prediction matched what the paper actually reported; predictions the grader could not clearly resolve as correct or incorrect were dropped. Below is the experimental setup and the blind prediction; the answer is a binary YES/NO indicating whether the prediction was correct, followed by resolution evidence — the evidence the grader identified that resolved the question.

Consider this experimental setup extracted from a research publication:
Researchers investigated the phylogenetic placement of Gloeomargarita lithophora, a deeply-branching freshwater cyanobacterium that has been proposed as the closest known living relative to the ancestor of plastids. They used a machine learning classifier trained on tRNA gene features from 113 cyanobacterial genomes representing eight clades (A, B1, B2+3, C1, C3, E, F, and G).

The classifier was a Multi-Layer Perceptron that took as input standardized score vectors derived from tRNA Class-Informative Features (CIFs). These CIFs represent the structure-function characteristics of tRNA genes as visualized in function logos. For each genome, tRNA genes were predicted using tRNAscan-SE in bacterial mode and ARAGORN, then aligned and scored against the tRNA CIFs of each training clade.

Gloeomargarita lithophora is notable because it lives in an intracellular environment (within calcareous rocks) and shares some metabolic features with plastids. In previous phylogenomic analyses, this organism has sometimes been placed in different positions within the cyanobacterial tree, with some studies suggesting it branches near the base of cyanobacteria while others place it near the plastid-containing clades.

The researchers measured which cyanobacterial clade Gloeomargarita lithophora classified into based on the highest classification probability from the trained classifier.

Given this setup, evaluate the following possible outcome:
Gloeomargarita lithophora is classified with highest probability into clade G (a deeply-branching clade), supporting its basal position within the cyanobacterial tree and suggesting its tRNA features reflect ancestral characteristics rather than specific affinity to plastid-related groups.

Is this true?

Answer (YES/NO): NO